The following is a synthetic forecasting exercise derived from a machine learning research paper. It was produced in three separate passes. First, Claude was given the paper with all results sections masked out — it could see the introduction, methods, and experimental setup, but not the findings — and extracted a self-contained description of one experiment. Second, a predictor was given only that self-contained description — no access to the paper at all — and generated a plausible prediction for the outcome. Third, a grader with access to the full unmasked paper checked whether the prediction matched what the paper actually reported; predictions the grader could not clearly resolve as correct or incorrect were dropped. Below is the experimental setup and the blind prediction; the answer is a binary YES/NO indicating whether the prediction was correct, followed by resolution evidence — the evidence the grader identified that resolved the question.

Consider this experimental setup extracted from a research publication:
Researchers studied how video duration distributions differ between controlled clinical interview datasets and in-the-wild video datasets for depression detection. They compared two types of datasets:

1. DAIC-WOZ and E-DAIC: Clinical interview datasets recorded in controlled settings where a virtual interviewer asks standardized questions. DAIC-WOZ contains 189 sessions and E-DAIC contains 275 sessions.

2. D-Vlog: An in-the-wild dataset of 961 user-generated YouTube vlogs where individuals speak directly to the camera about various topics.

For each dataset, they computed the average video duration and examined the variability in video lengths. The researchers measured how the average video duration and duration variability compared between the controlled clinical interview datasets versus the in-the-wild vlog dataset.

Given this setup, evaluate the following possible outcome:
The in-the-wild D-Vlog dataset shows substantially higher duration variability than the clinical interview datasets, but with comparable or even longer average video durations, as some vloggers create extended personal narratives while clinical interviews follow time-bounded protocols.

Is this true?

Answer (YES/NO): NO